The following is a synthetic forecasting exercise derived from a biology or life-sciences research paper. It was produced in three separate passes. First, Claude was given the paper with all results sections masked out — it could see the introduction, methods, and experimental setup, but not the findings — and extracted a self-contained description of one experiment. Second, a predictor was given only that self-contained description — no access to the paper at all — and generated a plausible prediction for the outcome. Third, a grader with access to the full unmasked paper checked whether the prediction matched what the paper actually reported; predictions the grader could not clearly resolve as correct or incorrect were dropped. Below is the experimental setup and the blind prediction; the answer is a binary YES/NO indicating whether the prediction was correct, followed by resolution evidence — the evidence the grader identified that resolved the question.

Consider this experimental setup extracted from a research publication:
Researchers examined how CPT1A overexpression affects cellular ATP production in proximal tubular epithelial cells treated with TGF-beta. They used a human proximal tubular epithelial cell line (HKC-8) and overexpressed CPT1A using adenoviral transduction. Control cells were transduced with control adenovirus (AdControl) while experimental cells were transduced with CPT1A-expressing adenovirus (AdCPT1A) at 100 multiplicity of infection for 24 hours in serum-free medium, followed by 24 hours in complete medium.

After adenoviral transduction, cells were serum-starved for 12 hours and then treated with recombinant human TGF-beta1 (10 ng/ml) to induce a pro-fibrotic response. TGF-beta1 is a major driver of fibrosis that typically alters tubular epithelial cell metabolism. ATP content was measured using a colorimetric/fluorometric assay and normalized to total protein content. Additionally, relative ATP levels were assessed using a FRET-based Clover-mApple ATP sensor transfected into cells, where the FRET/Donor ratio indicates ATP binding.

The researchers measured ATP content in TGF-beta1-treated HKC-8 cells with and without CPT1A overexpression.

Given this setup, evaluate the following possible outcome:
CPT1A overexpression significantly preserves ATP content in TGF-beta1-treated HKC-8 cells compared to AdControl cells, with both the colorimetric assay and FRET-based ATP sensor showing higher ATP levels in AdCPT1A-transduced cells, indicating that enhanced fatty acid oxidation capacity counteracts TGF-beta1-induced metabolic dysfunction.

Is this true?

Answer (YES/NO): NO